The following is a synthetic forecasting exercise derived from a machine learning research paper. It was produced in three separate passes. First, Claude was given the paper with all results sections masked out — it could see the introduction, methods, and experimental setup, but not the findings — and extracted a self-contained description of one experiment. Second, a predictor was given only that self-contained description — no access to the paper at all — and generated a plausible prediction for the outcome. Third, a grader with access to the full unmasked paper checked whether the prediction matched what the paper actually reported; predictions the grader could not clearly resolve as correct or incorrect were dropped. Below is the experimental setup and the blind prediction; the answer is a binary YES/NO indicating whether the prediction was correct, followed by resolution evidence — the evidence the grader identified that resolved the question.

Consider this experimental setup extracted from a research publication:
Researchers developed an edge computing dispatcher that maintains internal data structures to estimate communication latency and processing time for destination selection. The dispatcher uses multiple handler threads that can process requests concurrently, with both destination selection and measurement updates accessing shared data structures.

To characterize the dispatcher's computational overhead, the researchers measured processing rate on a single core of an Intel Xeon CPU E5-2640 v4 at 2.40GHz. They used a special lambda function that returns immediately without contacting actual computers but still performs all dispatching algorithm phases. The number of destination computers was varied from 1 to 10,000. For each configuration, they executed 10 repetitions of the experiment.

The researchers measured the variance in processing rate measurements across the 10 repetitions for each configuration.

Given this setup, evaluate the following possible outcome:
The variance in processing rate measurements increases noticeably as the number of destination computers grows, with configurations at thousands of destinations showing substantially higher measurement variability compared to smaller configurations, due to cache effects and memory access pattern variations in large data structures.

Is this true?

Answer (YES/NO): NO